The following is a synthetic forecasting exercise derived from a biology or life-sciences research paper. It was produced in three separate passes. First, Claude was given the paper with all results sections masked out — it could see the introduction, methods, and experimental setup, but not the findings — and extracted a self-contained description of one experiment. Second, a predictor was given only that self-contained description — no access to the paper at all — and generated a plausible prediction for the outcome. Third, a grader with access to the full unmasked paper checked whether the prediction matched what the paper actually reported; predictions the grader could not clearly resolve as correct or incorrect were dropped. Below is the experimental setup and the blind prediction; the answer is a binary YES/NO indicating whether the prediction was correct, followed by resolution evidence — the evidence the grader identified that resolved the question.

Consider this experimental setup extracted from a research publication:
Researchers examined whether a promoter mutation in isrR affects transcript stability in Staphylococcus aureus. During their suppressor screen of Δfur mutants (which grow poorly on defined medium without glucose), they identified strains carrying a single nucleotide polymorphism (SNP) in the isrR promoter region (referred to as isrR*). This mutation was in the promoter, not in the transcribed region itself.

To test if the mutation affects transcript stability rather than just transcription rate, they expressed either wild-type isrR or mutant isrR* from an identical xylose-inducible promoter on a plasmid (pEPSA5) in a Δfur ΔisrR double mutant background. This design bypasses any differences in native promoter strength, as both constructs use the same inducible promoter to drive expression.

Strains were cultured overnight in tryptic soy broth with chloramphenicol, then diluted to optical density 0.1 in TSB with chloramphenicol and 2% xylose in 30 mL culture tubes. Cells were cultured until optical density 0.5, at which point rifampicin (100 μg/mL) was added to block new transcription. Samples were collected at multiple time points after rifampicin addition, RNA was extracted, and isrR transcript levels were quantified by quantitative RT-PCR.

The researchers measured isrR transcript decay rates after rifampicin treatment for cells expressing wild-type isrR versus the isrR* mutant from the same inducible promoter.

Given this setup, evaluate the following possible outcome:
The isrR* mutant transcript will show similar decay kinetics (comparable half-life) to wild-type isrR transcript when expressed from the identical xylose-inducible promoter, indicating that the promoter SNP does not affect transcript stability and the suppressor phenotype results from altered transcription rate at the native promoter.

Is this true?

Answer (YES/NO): YES